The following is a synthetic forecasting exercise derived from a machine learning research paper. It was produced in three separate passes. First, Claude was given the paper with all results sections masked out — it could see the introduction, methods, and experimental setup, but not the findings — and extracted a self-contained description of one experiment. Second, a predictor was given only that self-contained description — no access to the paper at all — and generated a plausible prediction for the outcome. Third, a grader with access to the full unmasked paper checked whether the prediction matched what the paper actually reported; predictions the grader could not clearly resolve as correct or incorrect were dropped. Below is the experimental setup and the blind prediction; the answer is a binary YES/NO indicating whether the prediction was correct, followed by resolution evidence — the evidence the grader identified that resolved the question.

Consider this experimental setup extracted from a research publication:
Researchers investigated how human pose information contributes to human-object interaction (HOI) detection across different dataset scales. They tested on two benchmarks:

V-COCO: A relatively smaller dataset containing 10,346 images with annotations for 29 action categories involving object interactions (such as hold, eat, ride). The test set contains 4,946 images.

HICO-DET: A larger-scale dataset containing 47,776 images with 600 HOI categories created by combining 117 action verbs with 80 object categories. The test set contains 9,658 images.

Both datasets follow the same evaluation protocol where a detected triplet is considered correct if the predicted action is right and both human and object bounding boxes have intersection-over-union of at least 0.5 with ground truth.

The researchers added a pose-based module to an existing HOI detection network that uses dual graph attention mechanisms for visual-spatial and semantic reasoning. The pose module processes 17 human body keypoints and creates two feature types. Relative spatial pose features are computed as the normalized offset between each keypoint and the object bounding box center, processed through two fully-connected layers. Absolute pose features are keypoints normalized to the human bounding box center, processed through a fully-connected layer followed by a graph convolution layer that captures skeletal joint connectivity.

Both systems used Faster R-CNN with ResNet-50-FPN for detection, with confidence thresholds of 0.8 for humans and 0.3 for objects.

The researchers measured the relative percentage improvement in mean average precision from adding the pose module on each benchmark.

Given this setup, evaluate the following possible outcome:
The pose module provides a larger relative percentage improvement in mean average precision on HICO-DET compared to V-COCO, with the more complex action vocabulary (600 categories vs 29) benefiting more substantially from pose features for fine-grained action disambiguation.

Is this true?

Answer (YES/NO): YES